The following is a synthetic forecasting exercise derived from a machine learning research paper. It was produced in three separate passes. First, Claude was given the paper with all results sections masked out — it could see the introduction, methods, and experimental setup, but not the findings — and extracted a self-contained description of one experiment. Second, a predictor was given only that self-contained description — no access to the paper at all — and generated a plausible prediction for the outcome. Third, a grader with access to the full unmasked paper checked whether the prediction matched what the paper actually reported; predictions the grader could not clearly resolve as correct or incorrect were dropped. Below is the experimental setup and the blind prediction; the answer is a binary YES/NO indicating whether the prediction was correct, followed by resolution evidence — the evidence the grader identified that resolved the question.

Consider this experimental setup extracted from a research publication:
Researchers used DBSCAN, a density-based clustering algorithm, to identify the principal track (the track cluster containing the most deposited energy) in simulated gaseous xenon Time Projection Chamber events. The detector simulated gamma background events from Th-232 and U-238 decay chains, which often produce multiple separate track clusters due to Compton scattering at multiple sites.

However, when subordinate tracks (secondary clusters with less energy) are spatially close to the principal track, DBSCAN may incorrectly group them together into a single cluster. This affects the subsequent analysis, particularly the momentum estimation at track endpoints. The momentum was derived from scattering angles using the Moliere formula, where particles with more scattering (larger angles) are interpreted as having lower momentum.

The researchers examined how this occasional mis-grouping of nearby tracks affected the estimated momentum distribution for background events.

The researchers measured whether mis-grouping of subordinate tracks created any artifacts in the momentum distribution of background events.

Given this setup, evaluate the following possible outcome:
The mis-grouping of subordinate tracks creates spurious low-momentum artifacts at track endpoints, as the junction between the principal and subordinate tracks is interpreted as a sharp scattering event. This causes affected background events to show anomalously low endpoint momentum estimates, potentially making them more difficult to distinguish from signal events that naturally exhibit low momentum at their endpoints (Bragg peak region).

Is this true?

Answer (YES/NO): YES